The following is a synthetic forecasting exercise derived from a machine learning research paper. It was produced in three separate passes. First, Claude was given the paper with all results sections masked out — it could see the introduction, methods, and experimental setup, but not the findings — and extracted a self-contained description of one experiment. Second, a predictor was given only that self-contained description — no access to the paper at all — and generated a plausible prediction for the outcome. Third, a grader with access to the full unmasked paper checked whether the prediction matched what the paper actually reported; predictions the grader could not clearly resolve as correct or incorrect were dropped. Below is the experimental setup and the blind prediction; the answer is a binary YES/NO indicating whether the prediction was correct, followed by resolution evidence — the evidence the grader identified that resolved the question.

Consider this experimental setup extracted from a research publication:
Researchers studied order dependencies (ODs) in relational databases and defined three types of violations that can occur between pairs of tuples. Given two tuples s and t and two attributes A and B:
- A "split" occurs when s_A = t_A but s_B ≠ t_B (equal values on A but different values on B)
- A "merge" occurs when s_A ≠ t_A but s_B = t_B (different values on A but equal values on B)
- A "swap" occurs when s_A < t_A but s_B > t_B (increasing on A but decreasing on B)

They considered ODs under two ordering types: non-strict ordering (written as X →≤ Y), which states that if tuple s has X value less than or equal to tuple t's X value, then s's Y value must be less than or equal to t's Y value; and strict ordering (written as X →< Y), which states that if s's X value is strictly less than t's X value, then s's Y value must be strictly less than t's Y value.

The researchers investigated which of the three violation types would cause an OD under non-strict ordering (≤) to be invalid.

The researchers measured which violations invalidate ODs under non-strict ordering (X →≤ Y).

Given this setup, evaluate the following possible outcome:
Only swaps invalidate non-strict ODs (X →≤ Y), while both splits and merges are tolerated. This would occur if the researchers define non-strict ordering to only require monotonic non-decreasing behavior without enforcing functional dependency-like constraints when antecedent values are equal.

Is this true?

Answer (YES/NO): NO